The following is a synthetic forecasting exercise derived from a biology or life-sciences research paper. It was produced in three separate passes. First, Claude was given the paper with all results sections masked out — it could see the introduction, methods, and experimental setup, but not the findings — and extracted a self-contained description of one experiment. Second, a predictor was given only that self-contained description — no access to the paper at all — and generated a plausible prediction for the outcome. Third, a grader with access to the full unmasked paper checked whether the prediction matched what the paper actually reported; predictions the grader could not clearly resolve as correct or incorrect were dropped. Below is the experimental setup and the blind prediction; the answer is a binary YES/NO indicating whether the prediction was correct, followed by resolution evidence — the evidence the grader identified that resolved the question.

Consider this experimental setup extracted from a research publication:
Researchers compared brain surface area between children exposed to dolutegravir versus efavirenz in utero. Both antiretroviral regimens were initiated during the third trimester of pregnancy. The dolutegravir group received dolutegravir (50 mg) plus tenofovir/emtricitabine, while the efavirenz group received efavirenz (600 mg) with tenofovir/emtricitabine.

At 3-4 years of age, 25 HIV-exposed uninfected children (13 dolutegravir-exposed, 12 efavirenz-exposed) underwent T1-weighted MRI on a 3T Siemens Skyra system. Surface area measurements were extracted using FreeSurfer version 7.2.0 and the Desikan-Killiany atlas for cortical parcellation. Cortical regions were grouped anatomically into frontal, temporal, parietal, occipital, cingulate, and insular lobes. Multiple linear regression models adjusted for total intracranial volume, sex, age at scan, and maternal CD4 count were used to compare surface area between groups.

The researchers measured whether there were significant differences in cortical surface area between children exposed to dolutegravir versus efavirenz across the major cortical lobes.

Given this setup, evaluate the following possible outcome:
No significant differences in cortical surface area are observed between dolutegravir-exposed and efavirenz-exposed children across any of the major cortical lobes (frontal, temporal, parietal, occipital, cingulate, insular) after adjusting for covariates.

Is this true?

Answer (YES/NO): YES